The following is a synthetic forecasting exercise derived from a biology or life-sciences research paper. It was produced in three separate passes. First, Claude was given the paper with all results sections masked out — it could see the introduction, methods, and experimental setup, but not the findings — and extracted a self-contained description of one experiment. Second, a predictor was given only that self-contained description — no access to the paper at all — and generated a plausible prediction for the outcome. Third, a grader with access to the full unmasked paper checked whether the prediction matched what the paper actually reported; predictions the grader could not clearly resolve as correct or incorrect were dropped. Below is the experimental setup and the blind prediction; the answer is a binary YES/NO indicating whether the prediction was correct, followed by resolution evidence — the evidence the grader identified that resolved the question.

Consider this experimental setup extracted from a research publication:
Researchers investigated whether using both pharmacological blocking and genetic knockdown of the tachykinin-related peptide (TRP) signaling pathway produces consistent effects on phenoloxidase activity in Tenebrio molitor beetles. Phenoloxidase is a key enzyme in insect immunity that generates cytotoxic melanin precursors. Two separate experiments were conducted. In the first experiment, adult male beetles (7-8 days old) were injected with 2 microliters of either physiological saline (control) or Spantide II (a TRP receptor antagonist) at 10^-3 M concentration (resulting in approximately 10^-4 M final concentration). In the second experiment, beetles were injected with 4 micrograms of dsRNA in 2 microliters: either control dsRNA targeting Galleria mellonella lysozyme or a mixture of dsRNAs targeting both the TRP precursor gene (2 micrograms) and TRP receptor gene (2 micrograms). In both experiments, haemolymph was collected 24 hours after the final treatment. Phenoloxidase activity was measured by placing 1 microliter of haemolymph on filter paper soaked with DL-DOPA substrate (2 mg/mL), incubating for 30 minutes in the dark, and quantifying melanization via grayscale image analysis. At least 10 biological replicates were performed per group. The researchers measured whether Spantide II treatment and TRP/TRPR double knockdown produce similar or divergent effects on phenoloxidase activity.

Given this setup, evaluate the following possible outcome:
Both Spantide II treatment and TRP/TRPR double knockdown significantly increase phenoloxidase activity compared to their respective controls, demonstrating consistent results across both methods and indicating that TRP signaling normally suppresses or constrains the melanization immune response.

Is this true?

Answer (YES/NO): NO